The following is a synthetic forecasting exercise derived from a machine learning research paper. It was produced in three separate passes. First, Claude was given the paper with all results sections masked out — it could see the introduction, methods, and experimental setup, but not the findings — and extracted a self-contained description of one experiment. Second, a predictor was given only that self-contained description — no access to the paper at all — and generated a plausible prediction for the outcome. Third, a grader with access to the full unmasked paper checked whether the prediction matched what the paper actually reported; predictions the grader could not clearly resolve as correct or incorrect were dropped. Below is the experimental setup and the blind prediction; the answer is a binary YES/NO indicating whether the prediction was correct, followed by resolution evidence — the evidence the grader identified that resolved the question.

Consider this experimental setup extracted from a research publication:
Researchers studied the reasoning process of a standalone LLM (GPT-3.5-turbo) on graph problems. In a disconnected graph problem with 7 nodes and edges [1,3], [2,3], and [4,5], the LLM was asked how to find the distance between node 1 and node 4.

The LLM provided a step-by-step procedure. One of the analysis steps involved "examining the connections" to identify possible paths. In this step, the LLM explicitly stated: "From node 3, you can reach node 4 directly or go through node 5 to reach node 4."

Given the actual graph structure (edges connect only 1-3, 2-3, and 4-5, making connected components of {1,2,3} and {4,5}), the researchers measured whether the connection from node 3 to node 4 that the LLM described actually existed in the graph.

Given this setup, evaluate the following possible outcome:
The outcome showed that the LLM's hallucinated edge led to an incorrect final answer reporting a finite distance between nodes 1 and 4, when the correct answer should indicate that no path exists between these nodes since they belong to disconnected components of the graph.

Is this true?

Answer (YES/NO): YES